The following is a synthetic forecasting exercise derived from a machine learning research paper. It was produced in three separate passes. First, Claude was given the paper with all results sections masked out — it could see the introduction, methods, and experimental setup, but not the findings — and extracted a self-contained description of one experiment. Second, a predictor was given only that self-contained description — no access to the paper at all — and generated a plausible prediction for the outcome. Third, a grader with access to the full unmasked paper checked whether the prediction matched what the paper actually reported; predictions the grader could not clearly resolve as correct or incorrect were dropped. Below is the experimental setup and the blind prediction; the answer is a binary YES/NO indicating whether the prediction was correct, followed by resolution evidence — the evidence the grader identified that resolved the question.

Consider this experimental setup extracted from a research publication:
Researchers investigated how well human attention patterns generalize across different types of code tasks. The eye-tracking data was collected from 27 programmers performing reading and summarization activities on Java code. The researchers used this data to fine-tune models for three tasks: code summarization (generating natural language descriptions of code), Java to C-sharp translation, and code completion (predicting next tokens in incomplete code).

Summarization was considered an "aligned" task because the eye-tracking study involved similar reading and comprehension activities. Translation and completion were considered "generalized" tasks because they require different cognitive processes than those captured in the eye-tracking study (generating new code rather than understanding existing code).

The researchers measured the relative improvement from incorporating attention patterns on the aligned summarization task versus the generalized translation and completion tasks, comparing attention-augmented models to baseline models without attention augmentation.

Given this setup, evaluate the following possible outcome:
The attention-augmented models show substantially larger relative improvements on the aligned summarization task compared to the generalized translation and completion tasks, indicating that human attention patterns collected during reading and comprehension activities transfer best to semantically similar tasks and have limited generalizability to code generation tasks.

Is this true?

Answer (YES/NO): NO